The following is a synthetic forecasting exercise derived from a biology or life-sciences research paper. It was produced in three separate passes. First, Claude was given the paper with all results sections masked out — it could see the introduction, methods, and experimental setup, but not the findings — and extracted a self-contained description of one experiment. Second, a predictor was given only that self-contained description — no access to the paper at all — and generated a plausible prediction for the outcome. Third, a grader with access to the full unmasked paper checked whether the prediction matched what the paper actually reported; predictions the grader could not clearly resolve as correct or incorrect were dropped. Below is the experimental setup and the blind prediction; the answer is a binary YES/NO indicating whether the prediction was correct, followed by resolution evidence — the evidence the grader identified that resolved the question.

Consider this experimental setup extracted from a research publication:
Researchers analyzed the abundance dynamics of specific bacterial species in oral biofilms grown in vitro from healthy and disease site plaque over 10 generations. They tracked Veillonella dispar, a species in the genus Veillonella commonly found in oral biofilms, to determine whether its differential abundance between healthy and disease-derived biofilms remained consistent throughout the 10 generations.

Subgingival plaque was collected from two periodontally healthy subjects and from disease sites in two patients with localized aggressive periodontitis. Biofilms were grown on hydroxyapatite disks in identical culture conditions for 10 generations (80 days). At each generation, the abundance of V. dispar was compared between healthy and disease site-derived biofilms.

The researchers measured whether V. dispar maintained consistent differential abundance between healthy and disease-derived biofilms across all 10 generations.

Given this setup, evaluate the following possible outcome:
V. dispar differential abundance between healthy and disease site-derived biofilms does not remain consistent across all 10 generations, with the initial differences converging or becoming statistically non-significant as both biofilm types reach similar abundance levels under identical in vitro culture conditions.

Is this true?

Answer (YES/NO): NO